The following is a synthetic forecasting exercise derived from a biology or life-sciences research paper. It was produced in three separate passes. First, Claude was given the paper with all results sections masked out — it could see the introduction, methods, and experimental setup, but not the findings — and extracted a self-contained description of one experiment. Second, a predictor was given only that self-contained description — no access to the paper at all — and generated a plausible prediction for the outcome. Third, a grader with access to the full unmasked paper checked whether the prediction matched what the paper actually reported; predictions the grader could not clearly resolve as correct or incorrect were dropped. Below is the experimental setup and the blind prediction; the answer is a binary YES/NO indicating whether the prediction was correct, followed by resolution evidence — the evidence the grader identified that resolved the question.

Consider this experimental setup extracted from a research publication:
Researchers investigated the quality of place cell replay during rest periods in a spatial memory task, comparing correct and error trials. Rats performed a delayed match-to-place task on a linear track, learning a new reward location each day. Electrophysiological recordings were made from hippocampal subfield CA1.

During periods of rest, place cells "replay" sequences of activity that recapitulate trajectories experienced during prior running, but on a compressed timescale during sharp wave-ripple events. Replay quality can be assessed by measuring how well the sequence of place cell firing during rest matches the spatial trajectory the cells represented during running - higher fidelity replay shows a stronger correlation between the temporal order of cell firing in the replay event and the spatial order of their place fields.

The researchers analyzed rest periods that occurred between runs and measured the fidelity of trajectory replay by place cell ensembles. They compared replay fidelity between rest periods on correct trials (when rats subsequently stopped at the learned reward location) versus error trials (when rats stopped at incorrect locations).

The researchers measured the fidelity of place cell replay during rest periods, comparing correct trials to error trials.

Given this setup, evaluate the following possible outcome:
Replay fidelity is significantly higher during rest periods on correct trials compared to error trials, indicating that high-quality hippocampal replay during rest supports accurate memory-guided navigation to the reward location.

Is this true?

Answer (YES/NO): NO